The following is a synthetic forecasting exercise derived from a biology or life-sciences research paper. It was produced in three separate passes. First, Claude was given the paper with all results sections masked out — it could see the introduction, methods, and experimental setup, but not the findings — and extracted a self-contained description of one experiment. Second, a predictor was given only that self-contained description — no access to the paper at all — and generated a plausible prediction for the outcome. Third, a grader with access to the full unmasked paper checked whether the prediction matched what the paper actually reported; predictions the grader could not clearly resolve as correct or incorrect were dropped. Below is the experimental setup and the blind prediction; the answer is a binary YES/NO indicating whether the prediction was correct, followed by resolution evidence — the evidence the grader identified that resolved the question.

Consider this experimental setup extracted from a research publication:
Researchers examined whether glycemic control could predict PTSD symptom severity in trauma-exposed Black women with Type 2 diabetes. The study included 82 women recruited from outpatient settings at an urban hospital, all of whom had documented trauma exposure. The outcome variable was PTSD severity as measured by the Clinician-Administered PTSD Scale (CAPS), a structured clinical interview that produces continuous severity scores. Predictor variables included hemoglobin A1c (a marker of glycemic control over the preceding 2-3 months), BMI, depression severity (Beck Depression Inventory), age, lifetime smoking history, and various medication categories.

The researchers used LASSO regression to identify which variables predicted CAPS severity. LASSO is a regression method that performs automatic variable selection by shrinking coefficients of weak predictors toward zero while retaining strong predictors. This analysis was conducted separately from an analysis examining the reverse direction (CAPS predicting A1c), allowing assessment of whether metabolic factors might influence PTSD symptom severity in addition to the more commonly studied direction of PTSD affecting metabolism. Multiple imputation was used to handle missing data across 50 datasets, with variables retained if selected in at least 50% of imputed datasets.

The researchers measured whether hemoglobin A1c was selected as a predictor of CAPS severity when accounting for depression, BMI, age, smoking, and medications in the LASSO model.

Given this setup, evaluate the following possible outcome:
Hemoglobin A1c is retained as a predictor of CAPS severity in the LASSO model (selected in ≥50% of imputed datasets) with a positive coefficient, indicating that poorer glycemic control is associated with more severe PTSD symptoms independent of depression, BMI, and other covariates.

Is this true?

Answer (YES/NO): NO